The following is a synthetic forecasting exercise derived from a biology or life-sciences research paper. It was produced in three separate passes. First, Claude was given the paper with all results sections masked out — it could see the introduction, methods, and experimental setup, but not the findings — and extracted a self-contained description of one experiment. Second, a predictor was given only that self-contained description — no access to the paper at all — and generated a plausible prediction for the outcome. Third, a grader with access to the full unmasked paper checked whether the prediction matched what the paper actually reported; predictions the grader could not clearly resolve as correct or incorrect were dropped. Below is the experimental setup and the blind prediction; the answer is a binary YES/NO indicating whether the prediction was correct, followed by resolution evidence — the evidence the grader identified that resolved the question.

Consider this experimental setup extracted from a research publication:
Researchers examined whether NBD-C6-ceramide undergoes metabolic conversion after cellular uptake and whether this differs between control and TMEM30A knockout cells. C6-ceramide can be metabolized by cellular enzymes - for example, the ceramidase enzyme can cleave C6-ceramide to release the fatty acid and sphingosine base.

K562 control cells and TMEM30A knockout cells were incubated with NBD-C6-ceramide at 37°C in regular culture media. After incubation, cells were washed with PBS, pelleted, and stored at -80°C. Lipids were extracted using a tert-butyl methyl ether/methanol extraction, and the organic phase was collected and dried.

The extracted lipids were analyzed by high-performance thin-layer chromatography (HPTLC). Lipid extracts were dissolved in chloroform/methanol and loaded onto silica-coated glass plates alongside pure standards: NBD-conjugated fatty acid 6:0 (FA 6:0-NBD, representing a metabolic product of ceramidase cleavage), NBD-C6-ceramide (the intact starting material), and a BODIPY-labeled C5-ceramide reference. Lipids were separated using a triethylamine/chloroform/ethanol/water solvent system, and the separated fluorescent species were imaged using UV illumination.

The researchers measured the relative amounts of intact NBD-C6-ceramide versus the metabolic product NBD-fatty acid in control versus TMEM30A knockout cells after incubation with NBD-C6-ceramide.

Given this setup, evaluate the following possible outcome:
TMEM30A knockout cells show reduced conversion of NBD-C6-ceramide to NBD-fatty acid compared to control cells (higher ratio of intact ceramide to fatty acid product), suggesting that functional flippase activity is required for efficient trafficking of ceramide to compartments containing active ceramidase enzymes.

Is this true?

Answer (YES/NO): NO